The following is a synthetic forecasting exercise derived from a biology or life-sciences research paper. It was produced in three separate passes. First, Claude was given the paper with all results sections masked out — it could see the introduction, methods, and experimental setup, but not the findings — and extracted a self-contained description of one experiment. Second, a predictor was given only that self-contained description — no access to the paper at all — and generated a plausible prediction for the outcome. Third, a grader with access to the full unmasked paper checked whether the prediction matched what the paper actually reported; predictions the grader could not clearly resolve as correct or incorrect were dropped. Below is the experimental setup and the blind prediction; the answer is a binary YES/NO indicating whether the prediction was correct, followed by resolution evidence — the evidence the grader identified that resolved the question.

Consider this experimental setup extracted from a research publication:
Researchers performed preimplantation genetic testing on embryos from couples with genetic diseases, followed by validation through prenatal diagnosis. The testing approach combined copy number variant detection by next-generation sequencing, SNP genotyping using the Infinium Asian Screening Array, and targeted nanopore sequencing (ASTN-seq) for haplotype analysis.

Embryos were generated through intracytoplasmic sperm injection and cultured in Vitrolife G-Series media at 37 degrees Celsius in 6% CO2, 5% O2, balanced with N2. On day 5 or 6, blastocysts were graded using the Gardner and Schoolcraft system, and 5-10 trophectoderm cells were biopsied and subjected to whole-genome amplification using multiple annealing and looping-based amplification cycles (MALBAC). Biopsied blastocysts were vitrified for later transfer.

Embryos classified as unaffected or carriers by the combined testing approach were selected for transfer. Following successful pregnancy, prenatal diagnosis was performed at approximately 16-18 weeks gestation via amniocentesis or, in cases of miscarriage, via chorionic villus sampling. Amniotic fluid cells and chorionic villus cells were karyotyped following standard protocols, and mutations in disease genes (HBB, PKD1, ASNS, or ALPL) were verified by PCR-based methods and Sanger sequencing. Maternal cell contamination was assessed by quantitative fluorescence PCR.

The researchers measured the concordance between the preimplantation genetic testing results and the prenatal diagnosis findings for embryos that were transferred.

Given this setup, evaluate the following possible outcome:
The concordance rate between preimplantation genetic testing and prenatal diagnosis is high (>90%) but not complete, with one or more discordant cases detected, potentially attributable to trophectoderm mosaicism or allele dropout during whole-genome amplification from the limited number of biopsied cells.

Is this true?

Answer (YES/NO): NO